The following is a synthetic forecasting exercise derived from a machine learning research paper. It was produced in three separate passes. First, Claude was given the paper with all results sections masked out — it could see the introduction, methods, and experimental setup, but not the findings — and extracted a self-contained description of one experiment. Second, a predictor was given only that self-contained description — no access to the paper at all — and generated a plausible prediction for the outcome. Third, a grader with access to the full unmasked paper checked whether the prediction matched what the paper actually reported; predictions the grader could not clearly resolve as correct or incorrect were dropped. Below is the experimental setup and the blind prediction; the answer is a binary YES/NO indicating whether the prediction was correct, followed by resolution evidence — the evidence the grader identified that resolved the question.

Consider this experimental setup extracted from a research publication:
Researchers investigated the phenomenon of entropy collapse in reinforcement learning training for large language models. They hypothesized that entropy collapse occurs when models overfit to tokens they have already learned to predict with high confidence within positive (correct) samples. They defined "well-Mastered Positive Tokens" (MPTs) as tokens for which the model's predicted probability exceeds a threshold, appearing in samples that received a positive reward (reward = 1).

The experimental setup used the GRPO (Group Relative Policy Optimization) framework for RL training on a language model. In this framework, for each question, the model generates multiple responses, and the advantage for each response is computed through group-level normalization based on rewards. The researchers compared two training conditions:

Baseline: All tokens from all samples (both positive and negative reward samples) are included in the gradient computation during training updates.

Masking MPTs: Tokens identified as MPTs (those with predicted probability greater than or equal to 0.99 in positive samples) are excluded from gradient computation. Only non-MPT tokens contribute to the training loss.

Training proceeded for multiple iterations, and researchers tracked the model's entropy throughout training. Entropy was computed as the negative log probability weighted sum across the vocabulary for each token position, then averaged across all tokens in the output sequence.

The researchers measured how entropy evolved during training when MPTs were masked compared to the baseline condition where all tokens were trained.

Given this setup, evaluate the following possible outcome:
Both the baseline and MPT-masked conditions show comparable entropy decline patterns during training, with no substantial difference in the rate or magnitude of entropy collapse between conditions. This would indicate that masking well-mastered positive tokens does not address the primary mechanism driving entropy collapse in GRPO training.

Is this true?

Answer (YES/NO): NO